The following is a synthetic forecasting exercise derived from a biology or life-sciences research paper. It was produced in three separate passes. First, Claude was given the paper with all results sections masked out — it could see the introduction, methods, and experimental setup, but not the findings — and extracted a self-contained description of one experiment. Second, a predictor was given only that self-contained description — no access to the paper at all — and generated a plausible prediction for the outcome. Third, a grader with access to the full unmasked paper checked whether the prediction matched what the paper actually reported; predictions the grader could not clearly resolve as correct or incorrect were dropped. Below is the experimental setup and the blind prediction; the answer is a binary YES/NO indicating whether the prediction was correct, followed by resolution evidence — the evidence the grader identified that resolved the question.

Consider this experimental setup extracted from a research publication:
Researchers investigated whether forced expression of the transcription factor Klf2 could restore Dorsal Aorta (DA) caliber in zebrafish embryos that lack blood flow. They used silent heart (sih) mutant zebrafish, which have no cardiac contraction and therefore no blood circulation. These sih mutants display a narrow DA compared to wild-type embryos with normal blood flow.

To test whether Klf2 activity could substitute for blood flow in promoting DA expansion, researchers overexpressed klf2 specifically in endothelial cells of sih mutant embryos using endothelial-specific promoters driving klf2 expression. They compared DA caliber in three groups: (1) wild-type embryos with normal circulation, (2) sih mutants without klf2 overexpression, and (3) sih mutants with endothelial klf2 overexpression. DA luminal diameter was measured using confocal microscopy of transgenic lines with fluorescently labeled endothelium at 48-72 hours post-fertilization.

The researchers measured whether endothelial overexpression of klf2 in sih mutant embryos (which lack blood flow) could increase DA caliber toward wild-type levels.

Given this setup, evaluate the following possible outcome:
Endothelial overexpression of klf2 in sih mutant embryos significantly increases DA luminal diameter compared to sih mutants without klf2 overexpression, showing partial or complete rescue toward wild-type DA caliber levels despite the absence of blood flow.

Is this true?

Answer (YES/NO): YES